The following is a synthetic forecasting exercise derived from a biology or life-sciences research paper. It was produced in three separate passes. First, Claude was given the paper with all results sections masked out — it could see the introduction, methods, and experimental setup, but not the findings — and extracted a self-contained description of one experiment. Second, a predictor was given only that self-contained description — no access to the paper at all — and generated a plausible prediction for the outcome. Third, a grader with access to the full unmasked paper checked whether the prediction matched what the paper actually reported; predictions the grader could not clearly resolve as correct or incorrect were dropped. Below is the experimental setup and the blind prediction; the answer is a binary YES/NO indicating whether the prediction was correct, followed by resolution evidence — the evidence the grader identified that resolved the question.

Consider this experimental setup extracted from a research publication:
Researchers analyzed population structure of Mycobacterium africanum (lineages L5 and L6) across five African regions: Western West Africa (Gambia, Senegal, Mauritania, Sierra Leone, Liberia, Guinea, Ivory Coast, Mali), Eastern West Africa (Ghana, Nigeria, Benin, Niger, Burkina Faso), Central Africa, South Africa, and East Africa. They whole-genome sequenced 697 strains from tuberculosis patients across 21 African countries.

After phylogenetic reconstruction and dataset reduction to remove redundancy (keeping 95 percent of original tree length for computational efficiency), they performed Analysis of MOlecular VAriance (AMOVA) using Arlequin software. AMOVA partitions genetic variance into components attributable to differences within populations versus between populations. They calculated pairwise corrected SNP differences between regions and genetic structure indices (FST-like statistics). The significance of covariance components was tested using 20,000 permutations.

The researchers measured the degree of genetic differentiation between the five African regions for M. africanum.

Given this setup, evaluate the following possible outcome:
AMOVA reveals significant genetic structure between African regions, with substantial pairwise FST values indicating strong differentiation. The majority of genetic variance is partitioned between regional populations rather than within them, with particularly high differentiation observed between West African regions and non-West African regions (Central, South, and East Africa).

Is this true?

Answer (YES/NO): NO